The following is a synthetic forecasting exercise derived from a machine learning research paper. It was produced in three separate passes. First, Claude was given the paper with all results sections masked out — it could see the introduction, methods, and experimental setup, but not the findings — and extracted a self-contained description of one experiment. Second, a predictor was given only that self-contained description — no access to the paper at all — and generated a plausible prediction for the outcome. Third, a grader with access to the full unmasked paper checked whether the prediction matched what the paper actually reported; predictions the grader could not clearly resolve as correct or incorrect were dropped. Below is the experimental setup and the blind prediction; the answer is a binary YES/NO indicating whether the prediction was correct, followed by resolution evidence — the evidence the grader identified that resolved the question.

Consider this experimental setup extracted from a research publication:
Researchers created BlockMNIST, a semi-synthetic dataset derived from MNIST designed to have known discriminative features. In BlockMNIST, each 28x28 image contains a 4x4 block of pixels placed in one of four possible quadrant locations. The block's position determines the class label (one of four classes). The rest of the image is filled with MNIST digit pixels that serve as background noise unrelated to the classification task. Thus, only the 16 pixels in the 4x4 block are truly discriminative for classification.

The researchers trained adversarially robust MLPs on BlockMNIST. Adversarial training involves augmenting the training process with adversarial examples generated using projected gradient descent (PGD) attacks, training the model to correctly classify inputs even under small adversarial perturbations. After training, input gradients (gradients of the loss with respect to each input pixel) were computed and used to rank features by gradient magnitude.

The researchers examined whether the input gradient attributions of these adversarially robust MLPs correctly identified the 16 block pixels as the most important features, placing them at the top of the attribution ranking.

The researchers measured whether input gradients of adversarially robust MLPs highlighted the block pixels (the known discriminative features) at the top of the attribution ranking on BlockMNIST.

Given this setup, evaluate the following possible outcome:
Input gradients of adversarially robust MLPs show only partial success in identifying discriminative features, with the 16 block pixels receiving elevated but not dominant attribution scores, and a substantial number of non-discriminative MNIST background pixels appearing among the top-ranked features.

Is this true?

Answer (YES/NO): NO